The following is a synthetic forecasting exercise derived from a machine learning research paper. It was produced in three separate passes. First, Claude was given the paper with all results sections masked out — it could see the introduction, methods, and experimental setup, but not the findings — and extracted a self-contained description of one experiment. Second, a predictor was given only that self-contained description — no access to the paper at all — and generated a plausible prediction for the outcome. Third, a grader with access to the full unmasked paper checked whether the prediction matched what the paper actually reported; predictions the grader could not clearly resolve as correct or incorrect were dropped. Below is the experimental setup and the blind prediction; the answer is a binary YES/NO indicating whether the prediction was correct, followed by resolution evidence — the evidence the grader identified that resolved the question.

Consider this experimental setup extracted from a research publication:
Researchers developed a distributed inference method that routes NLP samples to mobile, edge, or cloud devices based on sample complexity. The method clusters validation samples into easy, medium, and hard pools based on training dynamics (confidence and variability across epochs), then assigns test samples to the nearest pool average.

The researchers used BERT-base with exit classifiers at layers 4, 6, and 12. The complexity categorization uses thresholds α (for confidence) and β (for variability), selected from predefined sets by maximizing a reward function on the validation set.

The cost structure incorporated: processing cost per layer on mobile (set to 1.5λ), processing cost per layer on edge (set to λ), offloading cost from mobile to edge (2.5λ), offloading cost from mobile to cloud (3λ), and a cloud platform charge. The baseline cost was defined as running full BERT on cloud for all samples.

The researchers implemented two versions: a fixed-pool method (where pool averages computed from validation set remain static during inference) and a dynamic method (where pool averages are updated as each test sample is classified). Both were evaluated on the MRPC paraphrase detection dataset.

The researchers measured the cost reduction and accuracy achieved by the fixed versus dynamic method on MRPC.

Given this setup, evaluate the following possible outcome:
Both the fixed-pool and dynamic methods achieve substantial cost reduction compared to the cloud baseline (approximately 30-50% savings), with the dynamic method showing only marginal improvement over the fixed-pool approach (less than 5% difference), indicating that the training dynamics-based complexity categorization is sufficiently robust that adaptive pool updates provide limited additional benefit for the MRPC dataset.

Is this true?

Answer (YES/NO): NO